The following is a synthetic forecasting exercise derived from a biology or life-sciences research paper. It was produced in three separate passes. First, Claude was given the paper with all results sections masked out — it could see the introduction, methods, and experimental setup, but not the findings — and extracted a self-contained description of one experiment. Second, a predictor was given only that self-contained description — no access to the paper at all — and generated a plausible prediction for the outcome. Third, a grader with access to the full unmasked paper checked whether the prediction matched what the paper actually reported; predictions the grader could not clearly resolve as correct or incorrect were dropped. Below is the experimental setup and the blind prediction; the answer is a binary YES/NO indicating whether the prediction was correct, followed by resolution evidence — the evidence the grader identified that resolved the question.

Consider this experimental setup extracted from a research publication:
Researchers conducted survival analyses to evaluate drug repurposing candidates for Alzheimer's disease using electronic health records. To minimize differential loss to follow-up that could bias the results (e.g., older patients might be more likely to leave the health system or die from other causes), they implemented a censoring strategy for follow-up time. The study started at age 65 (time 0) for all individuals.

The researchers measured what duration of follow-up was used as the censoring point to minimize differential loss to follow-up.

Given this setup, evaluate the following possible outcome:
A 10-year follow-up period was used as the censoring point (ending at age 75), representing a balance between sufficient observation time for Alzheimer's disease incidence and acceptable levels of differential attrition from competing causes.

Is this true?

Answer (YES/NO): YES